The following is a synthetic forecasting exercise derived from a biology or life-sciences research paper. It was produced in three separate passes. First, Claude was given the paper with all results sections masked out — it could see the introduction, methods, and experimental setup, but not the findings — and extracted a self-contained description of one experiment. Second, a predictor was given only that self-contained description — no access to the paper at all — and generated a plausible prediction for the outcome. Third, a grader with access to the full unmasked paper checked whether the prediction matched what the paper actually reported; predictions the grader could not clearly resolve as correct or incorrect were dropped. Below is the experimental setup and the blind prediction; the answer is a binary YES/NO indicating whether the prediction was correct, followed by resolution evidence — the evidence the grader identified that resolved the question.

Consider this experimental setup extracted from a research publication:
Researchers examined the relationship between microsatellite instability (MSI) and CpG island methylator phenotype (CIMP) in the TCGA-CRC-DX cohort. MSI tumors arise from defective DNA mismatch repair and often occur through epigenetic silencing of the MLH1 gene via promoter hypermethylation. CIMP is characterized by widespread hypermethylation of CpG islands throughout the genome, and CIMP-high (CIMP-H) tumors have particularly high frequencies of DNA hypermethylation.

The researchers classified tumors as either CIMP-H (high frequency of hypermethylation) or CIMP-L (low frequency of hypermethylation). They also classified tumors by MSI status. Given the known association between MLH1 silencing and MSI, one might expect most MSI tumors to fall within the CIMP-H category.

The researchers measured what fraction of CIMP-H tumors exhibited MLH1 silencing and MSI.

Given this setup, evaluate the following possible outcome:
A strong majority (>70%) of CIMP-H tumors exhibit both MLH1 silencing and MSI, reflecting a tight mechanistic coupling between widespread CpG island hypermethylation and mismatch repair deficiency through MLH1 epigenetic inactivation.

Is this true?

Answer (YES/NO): NO